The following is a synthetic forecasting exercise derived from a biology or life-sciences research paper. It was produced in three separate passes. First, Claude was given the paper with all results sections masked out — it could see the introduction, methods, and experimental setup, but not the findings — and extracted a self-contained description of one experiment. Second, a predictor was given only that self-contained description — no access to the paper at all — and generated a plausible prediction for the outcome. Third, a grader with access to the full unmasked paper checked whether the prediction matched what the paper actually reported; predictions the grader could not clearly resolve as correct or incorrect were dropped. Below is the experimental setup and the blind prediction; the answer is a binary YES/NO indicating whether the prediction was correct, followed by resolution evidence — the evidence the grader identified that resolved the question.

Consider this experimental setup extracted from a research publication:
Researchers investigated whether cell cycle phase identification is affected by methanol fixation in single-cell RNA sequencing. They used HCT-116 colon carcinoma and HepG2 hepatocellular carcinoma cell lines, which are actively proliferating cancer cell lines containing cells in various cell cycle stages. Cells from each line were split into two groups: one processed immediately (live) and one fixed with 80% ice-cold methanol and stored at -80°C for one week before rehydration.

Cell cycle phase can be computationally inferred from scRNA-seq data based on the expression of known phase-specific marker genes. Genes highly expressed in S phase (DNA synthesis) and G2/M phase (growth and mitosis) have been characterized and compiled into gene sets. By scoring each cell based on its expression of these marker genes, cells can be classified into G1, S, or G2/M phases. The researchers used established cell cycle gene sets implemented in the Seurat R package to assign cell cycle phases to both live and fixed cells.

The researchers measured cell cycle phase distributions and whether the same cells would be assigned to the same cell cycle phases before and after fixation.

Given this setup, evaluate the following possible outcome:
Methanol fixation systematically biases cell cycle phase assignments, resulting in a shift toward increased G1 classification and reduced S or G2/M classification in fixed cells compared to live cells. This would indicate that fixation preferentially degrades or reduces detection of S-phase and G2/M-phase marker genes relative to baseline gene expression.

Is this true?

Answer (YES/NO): NO